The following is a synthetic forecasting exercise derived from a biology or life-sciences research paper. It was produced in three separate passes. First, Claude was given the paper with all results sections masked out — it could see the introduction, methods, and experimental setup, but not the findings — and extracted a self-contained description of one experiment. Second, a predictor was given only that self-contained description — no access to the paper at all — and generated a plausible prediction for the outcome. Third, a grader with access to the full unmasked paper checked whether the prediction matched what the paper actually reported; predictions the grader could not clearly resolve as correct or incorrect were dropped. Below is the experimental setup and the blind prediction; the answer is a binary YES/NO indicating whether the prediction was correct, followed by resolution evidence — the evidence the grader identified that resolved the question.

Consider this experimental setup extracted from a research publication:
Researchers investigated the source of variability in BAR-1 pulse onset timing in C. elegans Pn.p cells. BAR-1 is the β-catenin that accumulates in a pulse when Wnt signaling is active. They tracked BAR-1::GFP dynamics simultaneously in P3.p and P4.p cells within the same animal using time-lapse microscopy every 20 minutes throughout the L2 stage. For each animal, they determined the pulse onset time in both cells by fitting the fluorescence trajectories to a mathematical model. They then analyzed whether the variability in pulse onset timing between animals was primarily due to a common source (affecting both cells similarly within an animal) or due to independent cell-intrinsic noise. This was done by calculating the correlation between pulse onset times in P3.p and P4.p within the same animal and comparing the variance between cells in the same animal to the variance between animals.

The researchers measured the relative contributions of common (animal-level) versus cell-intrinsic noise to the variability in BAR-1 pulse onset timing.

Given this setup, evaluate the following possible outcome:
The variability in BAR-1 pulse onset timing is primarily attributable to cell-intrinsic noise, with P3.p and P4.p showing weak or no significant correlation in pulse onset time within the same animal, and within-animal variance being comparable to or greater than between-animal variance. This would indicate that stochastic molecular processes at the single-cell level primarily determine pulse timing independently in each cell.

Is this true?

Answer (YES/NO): NO